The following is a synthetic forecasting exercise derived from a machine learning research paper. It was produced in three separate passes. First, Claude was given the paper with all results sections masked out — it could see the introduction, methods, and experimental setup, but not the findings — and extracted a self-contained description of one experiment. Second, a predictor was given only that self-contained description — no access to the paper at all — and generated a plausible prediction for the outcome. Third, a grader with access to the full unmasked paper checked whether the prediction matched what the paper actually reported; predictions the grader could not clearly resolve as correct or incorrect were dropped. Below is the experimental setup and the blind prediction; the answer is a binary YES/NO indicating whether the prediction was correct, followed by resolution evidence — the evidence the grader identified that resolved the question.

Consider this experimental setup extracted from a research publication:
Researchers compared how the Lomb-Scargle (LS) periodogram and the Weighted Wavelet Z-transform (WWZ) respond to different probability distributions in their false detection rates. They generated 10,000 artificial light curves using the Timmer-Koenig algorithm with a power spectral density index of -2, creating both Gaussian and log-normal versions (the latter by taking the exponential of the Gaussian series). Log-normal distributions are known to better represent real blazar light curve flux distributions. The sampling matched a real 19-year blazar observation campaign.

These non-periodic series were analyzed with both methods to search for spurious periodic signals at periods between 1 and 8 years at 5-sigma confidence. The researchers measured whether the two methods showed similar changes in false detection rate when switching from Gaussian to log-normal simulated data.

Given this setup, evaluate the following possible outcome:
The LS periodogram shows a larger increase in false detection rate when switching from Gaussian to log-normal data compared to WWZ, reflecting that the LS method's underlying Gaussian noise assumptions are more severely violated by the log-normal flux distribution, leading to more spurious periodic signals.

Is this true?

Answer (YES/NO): NO